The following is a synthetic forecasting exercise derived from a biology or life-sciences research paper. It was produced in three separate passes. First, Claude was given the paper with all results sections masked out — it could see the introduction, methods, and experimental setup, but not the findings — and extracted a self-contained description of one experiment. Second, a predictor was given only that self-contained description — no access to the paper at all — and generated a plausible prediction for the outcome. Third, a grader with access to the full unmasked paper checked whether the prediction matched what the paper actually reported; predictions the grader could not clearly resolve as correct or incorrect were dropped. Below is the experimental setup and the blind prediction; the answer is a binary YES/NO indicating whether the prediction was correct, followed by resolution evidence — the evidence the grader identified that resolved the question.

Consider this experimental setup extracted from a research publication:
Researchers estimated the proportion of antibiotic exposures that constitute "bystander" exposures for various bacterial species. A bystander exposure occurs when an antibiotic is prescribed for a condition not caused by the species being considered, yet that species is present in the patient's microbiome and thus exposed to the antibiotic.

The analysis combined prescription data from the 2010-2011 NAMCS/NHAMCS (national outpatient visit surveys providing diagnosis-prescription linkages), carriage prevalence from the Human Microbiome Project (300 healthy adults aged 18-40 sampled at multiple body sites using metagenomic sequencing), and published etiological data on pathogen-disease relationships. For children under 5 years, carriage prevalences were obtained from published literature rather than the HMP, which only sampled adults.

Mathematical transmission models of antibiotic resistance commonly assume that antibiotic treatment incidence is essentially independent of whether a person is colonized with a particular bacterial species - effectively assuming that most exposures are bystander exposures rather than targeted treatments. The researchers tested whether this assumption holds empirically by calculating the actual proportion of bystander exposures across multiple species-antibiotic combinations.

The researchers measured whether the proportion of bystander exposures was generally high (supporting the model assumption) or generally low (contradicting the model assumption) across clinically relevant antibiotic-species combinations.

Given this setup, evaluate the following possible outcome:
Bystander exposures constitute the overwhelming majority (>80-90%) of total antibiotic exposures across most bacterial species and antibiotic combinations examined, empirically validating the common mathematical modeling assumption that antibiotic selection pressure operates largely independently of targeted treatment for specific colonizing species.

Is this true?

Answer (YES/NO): YES